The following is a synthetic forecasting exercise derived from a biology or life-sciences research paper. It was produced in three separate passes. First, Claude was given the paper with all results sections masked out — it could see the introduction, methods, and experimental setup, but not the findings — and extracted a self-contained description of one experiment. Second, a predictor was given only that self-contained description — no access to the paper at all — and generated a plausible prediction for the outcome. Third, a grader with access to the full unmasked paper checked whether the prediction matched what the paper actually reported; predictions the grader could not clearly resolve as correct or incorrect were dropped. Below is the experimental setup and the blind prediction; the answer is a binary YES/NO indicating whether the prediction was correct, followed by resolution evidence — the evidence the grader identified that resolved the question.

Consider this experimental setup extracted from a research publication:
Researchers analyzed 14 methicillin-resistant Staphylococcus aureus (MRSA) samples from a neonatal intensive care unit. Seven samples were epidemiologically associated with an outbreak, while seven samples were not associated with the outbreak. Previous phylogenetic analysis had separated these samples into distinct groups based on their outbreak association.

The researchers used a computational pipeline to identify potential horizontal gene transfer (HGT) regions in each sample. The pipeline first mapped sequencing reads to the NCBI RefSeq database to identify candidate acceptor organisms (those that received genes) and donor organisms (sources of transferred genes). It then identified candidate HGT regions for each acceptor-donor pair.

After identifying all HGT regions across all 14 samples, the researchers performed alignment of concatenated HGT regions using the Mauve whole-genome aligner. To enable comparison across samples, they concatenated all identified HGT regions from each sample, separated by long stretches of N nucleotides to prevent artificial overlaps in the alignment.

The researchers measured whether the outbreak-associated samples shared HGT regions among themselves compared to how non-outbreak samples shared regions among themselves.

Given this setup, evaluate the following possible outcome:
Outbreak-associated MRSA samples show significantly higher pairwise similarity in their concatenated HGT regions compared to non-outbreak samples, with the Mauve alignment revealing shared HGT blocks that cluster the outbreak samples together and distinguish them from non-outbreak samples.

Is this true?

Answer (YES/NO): YES